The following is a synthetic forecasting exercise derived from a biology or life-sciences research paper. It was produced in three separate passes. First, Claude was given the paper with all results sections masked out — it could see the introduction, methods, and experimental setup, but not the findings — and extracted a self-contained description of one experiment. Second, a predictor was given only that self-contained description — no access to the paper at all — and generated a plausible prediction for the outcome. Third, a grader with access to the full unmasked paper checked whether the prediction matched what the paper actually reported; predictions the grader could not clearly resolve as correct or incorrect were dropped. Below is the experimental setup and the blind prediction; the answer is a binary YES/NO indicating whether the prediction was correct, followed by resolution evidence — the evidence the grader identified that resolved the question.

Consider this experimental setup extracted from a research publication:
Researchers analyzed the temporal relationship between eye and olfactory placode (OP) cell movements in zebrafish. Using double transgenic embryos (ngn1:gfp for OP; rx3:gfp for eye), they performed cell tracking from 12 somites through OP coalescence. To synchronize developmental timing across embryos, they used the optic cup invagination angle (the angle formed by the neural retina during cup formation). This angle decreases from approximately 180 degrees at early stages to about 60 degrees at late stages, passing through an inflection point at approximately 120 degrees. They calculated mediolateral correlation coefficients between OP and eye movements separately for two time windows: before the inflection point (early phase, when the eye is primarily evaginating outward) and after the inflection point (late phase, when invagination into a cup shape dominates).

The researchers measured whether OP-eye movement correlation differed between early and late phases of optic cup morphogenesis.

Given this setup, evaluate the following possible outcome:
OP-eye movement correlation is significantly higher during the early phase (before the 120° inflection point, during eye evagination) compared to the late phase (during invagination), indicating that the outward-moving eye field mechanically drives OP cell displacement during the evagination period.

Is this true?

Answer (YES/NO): NO